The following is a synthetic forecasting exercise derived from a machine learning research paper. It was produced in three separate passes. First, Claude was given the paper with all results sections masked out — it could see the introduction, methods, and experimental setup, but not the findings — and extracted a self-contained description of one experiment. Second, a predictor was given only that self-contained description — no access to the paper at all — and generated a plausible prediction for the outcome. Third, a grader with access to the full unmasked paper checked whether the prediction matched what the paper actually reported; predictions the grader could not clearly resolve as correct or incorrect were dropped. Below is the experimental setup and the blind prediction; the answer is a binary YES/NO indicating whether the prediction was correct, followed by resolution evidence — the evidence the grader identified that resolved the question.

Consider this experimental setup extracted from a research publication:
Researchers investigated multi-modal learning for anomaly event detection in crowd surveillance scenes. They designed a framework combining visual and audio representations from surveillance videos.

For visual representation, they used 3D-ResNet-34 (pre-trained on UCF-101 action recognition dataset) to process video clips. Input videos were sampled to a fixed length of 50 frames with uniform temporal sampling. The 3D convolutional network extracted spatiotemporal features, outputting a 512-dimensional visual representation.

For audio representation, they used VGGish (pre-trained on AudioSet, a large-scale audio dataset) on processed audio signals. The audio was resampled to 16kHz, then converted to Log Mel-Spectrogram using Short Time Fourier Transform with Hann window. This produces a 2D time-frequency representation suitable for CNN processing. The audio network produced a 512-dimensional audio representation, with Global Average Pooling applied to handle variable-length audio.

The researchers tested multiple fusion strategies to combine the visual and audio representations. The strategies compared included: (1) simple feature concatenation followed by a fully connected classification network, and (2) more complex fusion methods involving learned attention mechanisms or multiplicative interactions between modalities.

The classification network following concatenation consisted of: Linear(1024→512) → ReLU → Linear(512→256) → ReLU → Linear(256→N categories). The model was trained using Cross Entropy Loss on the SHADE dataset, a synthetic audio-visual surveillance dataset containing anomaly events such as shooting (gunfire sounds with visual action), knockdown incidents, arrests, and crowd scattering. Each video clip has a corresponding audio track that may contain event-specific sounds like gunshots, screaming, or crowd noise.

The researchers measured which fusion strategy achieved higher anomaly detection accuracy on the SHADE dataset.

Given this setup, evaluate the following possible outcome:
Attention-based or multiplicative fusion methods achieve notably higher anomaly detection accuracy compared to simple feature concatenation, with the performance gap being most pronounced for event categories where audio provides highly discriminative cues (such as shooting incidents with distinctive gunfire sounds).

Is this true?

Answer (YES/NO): NO